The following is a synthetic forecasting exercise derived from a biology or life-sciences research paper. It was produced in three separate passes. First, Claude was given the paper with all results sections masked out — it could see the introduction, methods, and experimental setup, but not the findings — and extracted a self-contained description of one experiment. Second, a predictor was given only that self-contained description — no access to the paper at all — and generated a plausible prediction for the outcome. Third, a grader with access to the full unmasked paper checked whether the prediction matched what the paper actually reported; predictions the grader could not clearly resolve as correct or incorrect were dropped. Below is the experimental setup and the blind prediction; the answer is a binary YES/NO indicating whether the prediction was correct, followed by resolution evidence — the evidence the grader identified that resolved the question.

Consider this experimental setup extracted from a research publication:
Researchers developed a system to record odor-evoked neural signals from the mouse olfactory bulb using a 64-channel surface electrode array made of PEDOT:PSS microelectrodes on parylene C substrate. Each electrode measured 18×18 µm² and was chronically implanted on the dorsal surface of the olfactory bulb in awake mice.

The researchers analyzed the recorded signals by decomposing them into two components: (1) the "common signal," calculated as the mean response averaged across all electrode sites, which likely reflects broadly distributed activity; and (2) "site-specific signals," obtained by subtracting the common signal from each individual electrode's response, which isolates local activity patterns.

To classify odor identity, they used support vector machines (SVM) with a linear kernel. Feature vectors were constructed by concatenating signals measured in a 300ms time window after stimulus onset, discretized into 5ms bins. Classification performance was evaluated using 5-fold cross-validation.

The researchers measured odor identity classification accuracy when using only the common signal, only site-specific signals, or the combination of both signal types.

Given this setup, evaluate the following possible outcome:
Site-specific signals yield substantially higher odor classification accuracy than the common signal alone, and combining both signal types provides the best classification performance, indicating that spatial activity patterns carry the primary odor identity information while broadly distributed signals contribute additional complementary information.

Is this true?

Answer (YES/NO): NO